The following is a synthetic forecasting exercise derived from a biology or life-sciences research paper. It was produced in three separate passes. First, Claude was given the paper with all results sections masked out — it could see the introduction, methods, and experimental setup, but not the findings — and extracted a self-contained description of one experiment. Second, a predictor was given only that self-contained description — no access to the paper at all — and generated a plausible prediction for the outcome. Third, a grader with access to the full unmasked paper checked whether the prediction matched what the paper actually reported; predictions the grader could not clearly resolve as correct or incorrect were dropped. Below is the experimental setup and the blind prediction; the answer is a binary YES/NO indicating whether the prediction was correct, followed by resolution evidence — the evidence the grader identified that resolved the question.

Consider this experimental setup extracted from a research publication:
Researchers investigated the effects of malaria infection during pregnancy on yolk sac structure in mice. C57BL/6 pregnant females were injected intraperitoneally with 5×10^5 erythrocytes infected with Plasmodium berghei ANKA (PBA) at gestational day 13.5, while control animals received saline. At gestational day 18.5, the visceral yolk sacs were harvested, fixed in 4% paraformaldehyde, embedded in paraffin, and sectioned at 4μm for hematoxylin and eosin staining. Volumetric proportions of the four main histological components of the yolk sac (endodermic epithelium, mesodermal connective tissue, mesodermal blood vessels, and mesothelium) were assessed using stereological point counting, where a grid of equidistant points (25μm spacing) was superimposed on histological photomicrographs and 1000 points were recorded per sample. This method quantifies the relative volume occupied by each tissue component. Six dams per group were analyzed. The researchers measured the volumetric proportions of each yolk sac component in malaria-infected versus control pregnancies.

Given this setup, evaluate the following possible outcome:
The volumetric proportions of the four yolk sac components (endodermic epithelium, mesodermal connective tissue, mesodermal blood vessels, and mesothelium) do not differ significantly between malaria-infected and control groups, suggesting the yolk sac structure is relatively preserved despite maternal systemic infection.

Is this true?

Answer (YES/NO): YES